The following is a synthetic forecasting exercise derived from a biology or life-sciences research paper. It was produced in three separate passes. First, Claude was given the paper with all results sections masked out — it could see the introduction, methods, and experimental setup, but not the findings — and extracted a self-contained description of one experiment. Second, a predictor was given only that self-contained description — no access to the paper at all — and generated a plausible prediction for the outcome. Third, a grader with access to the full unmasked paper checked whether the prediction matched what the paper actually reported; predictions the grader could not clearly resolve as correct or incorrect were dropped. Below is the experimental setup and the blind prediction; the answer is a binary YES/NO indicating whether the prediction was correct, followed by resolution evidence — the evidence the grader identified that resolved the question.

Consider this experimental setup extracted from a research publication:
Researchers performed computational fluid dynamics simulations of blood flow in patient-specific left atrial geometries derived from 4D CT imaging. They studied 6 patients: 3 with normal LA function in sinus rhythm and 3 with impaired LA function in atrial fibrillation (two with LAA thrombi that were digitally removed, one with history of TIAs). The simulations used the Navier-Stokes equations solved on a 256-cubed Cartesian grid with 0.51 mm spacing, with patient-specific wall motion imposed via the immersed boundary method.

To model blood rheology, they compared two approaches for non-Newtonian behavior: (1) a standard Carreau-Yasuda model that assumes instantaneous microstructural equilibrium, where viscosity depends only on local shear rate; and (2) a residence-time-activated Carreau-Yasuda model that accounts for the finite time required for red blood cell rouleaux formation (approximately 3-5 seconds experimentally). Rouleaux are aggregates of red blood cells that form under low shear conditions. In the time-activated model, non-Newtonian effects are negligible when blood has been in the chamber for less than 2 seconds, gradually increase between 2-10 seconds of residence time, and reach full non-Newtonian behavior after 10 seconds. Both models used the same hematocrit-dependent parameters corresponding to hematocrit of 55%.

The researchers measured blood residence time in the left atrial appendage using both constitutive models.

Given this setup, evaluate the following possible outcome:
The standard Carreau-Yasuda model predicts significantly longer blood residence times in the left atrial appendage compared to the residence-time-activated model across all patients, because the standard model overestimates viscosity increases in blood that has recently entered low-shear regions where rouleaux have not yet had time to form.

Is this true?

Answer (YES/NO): NO